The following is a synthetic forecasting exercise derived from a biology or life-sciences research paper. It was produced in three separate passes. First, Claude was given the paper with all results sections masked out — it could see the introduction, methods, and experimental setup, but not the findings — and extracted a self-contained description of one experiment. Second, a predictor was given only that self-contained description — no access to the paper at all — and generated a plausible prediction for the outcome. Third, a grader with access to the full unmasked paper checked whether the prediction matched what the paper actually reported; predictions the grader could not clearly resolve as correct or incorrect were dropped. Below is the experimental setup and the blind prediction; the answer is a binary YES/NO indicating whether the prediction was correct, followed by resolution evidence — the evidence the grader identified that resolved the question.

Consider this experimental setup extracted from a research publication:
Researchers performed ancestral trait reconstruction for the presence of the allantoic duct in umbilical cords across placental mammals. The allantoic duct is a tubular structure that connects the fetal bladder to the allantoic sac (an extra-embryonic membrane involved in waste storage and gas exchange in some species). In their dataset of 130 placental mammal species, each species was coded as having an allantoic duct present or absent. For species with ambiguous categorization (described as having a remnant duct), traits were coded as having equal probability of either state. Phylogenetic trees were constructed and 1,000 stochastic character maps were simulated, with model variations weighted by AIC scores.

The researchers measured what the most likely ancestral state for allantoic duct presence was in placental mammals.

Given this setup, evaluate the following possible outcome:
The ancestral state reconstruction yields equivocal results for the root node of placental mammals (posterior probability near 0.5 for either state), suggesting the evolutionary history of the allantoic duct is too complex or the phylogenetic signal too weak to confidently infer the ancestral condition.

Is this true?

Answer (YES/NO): NO